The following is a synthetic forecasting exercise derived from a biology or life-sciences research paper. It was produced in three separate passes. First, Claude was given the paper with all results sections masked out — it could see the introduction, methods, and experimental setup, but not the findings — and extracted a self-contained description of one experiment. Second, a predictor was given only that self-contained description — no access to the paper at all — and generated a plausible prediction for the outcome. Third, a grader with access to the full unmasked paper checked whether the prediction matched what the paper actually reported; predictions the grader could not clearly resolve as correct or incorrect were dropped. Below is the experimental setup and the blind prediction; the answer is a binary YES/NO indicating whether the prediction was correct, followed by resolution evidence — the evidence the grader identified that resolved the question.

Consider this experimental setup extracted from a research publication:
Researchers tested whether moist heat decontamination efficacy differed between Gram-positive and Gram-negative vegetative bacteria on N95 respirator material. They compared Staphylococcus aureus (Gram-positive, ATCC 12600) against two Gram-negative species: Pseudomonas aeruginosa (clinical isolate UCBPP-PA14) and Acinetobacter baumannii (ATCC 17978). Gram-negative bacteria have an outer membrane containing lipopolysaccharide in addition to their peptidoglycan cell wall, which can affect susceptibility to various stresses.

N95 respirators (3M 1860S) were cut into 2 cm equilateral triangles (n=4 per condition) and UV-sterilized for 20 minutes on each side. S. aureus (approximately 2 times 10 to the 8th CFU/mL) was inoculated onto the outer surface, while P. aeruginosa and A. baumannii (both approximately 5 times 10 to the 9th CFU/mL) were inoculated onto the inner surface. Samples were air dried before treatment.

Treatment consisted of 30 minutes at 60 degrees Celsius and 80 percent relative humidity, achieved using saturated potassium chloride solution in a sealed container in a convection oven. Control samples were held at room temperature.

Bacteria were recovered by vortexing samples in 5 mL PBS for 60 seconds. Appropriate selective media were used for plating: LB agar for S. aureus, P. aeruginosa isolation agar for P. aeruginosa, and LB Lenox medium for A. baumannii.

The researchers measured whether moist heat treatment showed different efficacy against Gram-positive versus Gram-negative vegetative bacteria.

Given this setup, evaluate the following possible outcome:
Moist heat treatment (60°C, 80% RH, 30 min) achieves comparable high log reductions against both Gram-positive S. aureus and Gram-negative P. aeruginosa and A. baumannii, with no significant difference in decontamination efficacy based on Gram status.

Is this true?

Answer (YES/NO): YES